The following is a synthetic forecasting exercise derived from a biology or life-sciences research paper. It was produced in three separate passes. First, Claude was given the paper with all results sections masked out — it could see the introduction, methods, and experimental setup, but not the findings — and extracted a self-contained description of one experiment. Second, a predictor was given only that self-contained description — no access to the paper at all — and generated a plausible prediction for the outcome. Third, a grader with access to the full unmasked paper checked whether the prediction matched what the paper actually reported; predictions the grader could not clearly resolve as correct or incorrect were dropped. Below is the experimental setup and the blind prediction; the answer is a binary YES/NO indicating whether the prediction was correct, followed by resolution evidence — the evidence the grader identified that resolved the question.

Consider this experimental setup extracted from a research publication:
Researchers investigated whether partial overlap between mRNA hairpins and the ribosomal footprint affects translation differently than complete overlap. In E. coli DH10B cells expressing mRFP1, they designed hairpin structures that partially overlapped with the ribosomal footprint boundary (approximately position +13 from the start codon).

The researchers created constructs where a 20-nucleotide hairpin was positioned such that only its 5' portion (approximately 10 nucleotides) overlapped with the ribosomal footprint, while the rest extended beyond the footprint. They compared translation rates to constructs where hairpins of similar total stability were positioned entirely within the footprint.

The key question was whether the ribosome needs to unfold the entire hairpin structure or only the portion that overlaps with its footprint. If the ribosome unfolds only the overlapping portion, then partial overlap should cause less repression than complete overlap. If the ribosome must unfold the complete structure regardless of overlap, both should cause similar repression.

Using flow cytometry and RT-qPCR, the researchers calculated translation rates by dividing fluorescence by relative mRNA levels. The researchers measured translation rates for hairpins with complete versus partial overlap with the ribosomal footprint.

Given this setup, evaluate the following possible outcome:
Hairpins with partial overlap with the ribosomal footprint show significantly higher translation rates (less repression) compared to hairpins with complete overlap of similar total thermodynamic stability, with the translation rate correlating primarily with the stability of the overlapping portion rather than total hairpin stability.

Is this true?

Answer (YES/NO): YES